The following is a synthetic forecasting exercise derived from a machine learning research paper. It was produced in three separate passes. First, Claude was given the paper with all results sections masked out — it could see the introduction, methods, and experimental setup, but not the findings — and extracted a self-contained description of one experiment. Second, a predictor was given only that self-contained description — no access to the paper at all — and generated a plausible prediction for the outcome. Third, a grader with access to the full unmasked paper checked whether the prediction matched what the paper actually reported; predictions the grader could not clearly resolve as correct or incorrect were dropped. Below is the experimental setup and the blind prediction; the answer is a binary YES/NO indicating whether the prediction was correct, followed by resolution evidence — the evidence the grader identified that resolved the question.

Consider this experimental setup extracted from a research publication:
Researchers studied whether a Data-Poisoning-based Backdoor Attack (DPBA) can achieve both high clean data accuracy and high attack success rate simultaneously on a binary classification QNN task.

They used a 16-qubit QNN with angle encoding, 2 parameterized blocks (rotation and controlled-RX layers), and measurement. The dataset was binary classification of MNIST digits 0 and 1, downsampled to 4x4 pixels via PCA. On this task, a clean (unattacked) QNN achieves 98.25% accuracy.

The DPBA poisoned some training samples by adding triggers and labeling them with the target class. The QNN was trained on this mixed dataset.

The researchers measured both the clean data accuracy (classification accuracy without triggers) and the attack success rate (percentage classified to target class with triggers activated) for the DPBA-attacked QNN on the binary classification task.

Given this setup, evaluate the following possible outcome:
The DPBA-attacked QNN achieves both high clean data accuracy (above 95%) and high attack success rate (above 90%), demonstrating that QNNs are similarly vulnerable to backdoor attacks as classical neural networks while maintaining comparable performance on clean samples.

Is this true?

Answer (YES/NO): NO